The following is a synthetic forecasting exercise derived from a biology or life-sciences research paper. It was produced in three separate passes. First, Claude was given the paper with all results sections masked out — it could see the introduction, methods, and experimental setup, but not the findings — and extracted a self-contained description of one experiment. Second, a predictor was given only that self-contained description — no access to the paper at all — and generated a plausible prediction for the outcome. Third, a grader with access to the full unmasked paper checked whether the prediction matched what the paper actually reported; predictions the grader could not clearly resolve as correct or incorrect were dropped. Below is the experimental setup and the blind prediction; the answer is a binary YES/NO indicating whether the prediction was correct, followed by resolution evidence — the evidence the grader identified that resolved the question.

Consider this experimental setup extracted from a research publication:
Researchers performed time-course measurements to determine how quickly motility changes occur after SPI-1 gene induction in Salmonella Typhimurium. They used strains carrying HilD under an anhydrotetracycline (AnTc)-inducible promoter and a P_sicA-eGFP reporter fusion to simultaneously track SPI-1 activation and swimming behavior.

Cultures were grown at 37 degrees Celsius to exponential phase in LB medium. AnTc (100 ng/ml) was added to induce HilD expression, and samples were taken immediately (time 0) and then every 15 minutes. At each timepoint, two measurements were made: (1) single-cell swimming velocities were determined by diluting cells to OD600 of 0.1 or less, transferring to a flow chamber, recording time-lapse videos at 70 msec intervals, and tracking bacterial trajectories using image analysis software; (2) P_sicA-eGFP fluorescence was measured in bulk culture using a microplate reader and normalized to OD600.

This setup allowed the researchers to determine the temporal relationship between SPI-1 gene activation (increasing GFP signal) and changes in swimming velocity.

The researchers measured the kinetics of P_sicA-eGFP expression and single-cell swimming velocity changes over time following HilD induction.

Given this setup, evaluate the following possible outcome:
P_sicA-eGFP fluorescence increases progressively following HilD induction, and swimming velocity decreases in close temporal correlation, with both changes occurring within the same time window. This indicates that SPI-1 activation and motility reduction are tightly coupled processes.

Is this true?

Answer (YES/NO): YES